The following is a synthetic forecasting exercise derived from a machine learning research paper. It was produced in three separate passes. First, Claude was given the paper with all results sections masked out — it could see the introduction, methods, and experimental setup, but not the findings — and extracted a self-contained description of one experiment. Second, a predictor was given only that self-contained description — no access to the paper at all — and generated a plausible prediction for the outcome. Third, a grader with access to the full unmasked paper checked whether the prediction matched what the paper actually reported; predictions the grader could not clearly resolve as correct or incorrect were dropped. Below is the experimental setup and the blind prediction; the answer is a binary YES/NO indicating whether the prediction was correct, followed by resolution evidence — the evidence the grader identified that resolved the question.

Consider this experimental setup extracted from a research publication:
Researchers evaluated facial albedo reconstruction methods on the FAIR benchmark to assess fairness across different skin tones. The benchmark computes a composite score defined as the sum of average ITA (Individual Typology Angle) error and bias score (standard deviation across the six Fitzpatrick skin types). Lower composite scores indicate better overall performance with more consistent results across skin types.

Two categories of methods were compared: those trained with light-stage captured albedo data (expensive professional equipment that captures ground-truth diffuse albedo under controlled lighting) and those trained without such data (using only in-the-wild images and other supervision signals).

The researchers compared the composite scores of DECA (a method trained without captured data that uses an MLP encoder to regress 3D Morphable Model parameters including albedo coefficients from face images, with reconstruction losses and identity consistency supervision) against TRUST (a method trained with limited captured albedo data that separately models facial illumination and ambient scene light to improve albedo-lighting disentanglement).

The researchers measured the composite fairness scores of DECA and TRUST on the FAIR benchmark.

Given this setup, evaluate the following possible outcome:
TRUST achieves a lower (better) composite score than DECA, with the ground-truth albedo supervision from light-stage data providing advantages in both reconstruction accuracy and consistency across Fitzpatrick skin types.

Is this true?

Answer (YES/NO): YES